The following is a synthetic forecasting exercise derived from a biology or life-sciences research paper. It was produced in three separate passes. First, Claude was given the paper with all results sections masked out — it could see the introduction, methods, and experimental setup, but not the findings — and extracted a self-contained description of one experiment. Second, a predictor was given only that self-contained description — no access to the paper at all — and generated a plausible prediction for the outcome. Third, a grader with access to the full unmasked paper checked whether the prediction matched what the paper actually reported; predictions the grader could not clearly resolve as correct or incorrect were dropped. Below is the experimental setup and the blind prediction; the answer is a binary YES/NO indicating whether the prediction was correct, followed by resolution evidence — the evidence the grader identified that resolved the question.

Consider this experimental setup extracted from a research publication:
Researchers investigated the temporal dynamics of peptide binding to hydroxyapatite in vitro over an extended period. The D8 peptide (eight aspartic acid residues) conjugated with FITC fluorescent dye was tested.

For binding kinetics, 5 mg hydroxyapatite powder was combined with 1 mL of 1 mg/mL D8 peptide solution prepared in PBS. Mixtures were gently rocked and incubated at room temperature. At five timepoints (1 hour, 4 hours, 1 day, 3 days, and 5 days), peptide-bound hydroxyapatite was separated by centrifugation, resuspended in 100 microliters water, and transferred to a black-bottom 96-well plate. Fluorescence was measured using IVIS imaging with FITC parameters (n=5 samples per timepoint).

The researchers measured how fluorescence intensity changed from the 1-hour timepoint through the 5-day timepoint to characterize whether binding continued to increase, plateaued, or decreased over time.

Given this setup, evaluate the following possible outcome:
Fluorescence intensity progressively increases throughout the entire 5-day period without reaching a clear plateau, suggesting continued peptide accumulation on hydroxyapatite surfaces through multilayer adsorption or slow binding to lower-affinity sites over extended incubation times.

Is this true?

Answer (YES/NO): YES